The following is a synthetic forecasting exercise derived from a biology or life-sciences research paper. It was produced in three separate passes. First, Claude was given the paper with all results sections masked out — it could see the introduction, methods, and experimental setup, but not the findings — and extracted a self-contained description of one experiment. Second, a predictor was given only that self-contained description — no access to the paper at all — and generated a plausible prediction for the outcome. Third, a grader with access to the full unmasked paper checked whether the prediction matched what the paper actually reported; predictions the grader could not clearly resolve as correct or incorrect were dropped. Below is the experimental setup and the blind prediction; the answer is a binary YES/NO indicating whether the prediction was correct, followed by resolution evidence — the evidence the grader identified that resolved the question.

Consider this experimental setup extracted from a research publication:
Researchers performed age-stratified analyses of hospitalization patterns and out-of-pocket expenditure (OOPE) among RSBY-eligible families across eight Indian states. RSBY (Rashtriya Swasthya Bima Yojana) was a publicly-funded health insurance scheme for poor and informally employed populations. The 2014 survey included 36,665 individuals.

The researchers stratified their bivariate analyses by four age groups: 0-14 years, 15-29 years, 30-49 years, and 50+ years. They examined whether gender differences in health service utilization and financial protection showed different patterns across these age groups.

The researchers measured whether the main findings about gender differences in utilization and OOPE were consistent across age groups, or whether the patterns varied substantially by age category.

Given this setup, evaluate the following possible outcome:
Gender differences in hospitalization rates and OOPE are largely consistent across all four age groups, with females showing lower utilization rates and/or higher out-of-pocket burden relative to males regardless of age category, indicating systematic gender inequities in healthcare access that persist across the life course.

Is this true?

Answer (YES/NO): NO